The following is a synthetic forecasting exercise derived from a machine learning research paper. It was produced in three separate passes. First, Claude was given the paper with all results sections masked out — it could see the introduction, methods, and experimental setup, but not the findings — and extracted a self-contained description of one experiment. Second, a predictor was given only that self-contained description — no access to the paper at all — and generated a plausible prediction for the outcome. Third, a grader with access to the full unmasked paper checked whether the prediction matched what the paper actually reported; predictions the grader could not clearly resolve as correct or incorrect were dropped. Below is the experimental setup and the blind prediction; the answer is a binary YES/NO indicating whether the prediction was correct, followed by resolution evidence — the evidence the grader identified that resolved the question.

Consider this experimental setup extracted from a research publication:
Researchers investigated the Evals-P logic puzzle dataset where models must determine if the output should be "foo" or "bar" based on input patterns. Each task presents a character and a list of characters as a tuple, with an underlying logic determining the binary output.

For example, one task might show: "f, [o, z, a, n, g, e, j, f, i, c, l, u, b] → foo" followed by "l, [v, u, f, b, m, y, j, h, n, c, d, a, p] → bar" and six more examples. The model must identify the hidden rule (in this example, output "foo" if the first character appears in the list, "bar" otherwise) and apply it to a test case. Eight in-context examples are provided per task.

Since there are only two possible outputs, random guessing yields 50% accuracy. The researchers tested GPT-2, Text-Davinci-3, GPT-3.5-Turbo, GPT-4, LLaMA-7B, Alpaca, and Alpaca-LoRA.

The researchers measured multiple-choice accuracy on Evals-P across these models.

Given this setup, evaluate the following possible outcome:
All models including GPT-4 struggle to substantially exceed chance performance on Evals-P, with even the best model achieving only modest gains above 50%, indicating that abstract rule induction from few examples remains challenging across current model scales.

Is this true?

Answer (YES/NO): YES